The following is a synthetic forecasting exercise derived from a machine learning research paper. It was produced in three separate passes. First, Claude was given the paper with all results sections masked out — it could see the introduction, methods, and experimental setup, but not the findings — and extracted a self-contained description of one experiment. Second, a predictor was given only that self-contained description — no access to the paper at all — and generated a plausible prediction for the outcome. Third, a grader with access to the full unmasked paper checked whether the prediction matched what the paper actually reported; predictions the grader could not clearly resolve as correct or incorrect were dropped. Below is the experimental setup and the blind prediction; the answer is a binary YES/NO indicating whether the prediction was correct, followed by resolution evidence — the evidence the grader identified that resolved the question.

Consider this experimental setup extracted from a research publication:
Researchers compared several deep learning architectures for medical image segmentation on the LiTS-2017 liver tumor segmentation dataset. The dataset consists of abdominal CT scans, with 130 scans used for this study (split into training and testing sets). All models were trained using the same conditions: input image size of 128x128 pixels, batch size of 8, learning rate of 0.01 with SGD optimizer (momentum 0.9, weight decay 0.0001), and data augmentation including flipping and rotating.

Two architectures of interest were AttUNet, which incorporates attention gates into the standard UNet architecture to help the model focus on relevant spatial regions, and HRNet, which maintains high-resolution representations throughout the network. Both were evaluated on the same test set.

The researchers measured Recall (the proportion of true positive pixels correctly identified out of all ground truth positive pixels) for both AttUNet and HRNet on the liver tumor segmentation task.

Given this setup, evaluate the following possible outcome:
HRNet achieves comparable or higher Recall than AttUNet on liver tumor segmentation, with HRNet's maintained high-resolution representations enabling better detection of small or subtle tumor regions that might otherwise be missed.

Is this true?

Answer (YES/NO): YES